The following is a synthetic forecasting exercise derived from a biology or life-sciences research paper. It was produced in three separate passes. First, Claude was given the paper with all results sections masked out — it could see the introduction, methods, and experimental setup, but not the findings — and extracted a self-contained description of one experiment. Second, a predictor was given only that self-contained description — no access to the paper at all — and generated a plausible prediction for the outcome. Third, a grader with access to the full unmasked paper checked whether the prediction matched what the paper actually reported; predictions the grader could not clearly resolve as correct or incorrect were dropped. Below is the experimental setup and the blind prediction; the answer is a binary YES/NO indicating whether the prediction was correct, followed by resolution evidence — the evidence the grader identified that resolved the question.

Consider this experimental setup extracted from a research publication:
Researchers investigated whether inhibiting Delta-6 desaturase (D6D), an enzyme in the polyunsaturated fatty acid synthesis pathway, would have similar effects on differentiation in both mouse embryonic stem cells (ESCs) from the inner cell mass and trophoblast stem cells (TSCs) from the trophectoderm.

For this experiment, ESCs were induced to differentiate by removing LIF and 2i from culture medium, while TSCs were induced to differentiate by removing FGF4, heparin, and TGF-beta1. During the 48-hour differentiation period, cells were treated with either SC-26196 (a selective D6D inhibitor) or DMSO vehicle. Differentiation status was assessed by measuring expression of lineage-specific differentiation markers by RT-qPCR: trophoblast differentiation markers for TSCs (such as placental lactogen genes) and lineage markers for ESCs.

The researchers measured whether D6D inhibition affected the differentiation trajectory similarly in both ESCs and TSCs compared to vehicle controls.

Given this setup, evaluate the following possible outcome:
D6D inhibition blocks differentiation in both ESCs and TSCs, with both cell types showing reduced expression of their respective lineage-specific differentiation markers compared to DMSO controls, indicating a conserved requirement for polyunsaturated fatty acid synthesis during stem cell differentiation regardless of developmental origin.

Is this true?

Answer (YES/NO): NO